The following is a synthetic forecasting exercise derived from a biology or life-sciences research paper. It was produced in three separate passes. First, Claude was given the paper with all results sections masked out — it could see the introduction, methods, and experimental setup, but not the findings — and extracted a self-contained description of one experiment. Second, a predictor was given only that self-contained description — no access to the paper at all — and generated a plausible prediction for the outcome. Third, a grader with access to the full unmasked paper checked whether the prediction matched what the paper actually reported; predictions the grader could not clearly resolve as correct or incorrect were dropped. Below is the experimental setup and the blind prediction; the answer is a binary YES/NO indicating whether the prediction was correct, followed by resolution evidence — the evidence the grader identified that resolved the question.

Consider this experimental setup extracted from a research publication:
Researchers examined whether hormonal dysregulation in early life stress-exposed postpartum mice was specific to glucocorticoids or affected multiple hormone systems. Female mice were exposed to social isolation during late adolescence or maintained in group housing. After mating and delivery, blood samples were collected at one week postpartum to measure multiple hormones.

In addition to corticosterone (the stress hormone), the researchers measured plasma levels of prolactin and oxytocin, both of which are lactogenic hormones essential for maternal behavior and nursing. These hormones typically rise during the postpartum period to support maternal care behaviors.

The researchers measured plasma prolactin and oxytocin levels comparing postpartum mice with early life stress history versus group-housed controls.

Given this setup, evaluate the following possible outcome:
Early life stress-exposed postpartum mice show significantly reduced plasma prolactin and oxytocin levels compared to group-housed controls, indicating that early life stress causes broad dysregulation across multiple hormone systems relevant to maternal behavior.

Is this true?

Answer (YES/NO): NO